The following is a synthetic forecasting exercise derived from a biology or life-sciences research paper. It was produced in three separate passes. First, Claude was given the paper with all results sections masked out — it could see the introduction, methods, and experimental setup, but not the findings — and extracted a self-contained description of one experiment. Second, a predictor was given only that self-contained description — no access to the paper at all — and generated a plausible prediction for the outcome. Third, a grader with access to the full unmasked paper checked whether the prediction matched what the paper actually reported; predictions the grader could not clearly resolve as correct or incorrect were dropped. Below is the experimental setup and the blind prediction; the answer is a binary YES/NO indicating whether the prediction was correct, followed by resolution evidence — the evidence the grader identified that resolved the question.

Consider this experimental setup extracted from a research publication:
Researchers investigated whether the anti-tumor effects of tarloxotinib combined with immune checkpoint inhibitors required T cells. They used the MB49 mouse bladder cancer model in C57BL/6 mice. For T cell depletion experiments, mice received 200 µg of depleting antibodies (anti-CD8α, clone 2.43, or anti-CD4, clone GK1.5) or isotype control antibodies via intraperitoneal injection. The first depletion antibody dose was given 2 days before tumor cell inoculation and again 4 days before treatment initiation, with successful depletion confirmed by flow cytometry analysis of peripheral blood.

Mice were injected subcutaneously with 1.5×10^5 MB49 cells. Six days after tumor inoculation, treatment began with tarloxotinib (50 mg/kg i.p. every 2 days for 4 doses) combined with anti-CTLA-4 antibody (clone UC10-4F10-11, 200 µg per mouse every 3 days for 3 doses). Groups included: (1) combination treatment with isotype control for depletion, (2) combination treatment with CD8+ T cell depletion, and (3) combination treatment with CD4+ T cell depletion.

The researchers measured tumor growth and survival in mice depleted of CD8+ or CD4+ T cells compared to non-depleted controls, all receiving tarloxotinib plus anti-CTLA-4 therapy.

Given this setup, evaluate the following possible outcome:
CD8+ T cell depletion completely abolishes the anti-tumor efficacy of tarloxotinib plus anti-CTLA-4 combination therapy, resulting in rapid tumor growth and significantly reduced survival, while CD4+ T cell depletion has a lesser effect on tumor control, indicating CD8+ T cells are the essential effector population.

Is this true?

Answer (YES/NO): NO